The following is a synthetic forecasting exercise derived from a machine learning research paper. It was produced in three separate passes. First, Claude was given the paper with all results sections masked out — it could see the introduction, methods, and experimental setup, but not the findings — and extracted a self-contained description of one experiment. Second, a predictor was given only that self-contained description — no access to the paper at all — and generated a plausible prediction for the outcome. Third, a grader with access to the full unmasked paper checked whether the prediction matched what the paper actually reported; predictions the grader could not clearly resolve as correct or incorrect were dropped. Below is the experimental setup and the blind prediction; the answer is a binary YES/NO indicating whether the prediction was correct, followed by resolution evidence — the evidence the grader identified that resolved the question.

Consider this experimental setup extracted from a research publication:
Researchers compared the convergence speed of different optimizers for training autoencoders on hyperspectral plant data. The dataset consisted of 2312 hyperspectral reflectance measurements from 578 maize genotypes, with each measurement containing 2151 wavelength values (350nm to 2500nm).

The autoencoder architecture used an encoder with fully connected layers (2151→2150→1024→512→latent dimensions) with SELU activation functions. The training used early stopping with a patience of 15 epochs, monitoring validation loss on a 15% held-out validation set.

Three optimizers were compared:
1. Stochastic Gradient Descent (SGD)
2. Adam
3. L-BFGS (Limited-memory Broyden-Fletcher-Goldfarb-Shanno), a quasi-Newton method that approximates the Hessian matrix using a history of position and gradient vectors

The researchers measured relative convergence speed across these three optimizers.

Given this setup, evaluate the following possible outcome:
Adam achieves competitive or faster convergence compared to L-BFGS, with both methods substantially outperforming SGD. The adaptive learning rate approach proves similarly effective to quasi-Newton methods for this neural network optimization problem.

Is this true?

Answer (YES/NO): NO